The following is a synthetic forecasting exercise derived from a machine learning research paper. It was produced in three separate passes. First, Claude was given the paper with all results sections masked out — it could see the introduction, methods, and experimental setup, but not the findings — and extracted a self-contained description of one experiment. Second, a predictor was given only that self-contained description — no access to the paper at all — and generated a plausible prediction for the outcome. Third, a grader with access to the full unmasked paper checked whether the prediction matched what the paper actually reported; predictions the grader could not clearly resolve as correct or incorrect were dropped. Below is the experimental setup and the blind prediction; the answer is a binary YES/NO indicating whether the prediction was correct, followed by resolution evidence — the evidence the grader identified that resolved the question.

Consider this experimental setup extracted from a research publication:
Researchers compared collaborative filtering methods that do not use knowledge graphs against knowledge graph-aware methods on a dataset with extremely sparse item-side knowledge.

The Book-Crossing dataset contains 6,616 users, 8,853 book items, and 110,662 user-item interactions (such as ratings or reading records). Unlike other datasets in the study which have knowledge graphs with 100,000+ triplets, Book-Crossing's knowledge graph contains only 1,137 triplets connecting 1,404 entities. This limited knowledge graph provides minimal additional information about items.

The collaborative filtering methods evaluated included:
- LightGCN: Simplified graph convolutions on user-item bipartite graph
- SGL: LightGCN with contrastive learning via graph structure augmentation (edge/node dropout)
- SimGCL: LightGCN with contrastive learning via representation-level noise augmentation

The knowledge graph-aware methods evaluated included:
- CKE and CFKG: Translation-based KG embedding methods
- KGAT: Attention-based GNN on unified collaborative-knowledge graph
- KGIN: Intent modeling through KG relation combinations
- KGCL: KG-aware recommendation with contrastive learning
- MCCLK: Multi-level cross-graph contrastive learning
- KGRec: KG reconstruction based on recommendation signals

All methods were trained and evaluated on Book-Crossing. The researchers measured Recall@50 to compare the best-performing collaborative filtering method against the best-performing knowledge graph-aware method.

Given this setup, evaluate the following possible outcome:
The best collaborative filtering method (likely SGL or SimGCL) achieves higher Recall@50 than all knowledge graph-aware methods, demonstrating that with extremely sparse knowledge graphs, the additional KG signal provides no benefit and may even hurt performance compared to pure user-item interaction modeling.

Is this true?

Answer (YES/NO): YES